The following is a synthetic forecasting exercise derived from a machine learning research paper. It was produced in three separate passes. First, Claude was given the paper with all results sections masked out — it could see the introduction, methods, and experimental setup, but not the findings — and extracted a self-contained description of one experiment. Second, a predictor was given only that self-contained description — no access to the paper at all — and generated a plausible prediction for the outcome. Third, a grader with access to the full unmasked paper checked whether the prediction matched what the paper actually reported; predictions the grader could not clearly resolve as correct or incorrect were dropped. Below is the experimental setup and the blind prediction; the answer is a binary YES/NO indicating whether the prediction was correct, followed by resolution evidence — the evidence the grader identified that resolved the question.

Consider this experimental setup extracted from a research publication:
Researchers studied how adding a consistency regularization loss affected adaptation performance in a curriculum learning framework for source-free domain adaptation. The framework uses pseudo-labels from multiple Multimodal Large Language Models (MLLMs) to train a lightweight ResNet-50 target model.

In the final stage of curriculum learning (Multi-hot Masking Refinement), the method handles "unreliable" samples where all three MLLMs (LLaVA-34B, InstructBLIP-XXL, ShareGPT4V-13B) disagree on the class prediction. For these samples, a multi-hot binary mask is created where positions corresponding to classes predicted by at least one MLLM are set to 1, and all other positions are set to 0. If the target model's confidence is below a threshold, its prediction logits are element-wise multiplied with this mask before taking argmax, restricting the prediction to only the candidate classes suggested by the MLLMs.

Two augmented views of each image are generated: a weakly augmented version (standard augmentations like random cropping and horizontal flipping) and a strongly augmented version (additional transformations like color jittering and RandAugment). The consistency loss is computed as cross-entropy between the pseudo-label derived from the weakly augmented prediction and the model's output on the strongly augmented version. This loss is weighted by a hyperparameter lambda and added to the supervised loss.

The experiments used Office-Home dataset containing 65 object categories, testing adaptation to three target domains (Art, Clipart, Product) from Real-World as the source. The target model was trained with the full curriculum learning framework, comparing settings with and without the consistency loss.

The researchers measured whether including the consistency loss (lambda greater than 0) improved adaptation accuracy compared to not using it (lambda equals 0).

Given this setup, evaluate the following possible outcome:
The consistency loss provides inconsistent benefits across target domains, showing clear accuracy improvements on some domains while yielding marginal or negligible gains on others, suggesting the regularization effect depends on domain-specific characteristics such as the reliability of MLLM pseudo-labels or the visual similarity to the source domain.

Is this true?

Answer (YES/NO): NO